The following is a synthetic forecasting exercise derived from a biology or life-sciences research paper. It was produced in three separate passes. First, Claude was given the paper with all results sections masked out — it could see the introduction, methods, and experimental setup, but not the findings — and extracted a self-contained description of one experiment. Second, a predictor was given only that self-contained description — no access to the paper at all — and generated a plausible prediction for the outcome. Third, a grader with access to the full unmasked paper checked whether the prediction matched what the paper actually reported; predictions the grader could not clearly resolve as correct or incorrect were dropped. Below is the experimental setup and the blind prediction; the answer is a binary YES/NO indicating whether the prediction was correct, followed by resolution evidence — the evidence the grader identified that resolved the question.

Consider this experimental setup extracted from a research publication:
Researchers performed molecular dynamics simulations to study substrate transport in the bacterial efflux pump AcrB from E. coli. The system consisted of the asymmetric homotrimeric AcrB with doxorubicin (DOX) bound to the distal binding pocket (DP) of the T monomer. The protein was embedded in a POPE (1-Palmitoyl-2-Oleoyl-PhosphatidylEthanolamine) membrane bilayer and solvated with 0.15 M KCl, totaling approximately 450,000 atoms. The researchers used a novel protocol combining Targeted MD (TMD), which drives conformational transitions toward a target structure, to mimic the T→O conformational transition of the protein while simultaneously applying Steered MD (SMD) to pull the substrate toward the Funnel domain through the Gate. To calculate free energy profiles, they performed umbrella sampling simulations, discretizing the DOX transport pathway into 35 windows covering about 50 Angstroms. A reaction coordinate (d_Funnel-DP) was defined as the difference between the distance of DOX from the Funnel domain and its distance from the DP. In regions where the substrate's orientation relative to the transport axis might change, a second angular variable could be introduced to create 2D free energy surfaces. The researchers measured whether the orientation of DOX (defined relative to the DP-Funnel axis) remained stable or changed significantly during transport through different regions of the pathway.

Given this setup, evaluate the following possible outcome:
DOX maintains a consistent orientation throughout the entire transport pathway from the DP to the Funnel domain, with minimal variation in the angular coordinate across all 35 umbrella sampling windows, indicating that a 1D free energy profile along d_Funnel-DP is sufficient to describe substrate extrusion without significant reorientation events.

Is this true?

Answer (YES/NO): NO